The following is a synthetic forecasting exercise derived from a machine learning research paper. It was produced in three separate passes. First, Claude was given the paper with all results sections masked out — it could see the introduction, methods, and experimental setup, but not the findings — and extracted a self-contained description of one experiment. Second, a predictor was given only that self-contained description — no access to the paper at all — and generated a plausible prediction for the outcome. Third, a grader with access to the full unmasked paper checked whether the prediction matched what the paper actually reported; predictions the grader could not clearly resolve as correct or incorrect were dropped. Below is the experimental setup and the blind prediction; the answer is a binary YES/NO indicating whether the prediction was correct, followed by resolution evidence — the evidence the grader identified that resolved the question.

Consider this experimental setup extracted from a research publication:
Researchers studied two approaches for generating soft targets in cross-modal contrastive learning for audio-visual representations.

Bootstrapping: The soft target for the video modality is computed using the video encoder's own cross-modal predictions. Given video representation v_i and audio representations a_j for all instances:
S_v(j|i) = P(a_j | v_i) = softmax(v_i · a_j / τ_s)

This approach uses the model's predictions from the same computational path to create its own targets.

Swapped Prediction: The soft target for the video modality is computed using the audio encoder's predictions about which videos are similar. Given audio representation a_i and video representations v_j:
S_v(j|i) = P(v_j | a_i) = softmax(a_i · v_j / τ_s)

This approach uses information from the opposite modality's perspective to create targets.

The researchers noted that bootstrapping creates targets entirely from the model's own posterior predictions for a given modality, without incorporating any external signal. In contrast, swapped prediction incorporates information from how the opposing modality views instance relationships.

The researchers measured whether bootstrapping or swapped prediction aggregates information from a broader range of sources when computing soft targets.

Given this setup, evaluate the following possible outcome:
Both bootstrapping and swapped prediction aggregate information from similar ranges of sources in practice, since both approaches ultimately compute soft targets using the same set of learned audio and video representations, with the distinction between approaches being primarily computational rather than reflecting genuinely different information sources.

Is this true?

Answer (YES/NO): NO